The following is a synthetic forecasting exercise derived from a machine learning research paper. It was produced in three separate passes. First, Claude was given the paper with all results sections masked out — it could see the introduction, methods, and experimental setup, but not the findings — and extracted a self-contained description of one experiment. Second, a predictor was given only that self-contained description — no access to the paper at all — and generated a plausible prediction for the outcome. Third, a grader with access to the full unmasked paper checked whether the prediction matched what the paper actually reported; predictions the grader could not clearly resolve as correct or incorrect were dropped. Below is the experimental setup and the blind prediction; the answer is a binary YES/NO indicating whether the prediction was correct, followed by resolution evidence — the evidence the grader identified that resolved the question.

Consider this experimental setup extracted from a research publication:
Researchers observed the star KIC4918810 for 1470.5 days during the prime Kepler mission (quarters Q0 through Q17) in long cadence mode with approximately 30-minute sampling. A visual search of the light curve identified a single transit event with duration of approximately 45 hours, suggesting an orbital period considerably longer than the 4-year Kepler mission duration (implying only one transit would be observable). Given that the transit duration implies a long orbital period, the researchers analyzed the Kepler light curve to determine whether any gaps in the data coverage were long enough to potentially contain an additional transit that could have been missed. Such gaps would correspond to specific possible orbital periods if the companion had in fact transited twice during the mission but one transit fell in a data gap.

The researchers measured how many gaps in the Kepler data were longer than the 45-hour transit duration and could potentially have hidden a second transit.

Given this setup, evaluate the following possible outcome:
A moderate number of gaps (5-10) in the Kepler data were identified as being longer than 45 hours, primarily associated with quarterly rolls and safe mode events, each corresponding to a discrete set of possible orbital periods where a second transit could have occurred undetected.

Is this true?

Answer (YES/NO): NO